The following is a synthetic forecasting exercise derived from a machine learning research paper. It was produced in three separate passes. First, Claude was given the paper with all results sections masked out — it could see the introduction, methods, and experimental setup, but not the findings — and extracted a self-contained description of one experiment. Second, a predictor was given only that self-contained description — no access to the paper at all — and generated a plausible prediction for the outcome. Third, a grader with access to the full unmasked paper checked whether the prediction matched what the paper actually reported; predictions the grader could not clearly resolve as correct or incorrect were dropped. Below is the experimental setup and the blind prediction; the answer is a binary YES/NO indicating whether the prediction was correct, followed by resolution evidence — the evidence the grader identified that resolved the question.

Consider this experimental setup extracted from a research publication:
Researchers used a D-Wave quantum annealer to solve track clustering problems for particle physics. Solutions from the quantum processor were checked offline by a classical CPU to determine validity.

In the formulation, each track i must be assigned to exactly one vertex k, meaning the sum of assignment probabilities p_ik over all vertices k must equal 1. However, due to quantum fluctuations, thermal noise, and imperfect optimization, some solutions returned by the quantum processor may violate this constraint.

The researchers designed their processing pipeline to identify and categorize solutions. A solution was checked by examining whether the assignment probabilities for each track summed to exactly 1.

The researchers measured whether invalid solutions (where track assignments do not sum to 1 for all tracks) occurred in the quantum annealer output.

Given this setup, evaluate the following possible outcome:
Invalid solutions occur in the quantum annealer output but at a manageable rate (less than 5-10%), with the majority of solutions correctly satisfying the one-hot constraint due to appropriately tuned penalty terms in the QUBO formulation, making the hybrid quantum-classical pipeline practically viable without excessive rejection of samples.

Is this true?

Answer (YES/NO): NO